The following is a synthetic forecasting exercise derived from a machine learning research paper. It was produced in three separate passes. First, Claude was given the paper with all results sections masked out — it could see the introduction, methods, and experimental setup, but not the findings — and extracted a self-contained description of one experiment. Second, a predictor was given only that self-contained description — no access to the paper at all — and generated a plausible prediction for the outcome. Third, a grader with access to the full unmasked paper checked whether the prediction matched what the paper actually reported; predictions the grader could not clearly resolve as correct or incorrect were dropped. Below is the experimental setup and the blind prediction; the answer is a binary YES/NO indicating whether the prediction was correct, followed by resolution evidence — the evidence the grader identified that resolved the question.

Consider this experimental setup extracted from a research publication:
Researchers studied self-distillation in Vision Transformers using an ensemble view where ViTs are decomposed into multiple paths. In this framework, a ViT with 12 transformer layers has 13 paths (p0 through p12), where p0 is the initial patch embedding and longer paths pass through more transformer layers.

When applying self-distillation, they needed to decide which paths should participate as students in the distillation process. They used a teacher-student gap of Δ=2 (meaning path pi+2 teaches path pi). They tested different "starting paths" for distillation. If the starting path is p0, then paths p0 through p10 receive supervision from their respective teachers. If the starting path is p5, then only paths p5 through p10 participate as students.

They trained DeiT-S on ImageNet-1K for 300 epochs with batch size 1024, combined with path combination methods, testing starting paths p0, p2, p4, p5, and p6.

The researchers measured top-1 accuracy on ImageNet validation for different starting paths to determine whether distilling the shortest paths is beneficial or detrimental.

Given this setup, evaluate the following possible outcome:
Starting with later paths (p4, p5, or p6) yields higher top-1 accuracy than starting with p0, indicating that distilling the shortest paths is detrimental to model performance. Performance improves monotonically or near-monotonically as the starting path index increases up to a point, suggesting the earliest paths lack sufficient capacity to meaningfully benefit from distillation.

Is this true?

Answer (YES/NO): YES